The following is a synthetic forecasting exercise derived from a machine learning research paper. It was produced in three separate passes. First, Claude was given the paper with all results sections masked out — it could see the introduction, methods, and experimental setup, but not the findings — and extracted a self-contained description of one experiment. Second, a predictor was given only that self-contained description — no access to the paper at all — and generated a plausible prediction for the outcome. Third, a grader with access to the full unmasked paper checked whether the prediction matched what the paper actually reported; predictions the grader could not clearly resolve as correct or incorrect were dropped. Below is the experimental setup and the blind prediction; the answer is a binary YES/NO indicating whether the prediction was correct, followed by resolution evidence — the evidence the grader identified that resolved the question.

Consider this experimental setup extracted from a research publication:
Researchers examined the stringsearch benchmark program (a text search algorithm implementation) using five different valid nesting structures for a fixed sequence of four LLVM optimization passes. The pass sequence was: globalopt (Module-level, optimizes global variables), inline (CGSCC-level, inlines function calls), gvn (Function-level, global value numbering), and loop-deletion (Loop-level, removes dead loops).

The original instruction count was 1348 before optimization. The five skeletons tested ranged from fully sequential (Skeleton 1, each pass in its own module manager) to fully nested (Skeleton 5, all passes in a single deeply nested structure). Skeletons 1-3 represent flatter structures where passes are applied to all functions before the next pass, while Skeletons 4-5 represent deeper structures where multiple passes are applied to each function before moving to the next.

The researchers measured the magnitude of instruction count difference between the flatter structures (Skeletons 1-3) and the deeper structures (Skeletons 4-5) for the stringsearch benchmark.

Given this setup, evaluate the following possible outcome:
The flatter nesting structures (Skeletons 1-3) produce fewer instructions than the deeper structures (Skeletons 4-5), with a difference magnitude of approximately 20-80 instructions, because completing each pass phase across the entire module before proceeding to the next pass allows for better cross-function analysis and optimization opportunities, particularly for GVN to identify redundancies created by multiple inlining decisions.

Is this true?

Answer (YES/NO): NO